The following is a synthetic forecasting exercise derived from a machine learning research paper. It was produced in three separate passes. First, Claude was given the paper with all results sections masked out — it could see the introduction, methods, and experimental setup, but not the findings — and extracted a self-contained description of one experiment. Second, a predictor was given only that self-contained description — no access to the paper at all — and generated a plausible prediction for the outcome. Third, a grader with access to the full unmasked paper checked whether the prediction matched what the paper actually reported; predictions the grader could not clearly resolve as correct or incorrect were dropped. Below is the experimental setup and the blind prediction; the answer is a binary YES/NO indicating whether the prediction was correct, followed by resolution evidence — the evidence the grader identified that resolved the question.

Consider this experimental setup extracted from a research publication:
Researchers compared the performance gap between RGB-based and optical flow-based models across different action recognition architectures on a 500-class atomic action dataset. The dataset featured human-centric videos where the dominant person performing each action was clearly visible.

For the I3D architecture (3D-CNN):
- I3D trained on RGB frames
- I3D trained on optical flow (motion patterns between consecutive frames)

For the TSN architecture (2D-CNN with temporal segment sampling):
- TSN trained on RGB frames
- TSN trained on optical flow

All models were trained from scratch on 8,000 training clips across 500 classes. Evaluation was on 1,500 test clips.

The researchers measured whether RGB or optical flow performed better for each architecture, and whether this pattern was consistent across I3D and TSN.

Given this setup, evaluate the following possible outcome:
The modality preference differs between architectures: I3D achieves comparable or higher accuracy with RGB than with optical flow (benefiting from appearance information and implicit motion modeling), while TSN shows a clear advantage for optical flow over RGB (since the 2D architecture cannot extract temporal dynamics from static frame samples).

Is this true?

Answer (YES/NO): NO